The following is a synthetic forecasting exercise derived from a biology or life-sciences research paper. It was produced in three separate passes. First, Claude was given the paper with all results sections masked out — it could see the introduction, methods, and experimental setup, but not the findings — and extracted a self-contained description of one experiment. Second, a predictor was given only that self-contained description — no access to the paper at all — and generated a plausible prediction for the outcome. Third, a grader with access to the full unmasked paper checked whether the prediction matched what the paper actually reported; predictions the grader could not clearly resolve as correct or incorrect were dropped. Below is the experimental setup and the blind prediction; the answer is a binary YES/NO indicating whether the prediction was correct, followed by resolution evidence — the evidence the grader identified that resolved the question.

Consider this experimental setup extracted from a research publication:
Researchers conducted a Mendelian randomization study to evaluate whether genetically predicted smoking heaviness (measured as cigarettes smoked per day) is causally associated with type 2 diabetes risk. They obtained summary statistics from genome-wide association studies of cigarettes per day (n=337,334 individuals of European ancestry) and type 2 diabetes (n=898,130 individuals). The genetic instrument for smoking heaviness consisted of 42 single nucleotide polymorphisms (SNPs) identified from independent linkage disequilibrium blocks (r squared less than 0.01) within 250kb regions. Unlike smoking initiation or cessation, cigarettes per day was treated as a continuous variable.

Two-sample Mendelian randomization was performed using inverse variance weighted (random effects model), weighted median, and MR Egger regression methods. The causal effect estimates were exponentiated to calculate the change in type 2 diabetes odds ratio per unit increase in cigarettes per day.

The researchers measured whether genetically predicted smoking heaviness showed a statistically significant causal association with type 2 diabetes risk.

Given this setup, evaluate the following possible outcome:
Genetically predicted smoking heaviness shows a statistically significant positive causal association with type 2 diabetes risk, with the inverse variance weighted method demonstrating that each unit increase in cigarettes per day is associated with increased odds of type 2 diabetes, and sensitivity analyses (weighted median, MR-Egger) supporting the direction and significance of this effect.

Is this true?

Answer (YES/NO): NO